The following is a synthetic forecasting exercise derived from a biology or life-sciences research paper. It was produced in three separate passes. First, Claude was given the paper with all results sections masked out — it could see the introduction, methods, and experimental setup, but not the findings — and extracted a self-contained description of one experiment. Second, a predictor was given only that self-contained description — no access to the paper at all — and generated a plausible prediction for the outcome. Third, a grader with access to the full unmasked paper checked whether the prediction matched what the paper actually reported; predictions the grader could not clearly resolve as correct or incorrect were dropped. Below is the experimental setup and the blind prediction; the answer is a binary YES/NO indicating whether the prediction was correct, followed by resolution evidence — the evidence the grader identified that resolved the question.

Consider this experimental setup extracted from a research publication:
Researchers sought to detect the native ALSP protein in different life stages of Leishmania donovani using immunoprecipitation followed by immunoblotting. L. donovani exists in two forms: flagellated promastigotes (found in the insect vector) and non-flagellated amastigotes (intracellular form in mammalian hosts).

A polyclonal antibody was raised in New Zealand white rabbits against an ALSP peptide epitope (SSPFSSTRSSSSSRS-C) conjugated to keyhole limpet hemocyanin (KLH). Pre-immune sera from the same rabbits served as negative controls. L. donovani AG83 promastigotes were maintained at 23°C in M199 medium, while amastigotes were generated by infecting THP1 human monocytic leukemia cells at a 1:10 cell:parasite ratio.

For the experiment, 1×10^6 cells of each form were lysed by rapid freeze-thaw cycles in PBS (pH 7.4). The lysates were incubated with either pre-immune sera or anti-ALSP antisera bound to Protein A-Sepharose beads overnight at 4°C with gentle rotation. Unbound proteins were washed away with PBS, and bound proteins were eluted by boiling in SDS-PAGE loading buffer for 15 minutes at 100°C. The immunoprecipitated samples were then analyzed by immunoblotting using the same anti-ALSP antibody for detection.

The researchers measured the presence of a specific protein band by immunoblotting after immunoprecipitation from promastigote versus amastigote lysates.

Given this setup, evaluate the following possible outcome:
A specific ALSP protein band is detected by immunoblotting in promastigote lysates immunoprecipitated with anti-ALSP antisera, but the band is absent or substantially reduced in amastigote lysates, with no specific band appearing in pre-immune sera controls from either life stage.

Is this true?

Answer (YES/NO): NO